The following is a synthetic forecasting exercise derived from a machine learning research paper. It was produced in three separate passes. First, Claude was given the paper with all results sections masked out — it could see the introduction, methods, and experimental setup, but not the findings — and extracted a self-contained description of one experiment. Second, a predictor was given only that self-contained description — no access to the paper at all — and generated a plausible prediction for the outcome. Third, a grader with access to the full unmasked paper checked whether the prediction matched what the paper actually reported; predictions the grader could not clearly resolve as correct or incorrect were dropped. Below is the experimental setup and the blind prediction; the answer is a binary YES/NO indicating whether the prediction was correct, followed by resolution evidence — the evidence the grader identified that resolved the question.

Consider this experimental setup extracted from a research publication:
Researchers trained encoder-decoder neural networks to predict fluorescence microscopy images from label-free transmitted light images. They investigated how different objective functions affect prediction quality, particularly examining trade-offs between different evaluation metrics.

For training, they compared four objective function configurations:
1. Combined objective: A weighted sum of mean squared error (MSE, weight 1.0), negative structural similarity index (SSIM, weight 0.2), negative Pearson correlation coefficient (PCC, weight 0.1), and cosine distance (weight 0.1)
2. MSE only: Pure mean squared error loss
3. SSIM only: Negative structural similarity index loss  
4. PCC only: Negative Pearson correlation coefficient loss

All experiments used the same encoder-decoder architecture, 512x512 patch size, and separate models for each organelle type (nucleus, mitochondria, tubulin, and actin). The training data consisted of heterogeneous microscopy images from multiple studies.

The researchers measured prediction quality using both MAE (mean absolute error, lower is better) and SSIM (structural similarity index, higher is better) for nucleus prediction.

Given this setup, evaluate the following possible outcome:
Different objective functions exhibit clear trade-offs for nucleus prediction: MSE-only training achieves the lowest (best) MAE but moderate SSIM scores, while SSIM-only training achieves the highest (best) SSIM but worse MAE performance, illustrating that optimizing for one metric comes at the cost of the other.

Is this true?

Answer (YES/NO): NO